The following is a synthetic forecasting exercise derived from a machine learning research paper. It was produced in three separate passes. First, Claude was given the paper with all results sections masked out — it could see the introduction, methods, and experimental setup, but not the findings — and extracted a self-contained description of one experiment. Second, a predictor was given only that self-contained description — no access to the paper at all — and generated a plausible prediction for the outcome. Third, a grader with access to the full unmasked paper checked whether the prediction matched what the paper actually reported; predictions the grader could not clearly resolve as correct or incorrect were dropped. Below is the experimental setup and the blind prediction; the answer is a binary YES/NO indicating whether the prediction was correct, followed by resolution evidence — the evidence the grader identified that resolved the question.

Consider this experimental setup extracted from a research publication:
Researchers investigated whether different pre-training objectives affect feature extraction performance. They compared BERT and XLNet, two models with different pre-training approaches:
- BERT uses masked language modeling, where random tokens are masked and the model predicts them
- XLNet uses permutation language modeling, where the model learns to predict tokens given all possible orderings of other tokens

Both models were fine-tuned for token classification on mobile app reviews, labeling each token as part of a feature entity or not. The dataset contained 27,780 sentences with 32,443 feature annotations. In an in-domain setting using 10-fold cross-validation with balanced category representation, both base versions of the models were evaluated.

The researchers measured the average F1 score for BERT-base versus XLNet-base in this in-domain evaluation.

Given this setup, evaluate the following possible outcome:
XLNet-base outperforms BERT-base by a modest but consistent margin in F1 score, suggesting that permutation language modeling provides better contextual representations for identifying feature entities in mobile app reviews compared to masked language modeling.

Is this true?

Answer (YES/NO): YES